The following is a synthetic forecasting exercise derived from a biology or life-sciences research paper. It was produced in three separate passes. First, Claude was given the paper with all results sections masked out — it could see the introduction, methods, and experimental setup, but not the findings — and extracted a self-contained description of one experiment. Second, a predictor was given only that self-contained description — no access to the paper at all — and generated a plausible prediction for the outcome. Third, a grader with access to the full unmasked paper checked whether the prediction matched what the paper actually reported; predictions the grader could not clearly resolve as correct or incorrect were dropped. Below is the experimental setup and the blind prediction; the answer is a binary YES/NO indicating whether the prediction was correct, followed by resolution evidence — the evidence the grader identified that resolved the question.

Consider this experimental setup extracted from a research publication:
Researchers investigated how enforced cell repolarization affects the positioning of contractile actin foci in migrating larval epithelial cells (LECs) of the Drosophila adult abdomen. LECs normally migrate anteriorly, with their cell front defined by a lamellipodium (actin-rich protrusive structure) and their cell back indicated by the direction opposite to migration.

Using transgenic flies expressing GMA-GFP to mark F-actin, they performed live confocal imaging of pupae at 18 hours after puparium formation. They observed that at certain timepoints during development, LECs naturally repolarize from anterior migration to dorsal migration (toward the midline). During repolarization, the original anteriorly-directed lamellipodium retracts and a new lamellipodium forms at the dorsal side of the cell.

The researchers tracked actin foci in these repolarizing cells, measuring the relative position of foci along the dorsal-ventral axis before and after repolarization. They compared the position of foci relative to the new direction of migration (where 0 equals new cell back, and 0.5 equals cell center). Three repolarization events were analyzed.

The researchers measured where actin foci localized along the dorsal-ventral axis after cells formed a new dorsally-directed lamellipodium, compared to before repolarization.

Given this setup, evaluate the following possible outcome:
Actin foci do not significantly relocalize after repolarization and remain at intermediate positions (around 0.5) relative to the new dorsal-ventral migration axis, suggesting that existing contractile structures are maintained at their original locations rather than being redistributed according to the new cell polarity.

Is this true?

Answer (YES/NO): NO